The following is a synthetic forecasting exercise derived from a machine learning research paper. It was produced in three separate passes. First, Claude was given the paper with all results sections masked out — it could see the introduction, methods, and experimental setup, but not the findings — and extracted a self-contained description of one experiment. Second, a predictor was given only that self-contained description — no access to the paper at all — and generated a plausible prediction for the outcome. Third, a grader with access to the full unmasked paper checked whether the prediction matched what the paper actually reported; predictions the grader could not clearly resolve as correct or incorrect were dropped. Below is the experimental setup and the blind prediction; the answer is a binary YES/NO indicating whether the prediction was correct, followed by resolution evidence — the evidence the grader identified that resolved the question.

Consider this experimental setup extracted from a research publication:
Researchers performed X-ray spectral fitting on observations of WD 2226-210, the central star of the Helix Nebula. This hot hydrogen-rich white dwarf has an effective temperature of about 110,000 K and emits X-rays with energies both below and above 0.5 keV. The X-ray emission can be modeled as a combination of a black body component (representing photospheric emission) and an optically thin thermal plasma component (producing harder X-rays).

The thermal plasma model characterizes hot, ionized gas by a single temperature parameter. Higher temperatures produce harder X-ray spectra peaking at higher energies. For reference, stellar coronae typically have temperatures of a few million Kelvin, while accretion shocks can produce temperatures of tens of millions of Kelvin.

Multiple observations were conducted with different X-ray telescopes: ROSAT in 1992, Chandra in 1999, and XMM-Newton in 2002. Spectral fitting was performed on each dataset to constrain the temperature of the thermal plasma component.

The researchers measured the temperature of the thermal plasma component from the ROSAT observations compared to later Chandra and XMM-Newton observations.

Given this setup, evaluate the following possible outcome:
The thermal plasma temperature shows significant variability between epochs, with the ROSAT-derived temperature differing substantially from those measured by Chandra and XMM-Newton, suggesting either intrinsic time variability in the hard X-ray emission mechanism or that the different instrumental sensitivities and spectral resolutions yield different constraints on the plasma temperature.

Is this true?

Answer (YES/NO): YES